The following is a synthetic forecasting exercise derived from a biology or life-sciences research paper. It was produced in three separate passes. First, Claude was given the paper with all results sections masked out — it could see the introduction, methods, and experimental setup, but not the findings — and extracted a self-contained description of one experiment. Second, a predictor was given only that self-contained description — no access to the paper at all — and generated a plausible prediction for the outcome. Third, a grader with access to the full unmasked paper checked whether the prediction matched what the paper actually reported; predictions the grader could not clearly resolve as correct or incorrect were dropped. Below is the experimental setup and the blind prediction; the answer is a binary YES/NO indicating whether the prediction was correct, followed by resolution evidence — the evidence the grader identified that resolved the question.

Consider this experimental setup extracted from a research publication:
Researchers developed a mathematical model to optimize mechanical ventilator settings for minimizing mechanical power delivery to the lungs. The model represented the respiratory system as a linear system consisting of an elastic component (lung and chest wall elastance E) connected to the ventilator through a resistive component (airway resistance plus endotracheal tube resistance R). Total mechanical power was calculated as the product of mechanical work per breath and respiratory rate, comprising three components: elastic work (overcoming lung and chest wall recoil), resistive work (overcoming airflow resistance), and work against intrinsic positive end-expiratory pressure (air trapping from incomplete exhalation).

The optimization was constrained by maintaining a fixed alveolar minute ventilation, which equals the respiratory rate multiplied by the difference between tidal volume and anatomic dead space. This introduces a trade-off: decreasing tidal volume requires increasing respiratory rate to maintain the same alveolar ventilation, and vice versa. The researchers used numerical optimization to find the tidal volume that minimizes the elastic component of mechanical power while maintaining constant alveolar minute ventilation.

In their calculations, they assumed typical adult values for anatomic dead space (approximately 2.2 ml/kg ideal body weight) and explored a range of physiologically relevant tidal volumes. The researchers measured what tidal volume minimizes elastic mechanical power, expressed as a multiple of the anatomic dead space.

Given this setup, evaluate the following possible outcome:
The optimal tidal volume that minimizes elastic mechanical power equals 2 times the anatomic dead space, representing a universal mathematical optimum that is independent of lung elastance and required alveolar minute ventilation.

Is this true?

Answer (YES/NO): YES